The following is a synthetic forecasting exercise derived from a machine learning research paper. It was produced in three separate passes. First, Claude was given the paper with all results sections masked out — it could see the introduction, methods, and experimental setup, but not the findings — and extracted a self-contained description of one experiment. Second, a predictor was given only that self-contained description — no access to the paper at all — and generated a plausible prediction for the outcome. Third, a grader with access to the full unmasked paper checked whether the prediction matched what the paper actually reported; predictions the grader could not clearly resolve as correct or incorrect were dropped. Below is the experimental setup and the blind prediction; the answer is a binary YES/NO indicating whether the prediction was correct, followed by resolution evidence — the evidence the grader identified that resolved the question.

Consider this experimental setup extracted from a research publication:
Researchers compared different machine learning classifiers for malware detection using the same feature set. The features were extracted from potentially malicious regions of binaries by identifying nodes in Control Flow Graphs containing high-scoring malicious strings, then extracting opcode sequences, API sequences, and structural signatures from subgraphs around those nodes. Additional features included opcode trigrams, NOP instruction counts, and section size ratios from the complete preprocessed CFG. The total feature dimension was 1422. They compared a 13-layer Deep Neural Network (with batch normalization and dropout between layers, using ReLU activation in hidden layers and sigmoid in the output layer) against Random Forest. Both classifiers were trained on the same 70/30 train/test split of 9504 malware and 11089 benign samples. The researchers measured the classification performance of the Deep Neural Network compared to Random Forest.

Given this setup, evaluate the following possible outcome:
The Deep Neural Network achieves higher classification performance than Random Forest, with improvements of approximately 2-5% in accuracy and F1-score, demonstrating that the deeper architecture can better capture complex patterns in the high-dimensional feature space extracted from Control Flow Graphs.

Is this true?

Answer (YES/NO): NO